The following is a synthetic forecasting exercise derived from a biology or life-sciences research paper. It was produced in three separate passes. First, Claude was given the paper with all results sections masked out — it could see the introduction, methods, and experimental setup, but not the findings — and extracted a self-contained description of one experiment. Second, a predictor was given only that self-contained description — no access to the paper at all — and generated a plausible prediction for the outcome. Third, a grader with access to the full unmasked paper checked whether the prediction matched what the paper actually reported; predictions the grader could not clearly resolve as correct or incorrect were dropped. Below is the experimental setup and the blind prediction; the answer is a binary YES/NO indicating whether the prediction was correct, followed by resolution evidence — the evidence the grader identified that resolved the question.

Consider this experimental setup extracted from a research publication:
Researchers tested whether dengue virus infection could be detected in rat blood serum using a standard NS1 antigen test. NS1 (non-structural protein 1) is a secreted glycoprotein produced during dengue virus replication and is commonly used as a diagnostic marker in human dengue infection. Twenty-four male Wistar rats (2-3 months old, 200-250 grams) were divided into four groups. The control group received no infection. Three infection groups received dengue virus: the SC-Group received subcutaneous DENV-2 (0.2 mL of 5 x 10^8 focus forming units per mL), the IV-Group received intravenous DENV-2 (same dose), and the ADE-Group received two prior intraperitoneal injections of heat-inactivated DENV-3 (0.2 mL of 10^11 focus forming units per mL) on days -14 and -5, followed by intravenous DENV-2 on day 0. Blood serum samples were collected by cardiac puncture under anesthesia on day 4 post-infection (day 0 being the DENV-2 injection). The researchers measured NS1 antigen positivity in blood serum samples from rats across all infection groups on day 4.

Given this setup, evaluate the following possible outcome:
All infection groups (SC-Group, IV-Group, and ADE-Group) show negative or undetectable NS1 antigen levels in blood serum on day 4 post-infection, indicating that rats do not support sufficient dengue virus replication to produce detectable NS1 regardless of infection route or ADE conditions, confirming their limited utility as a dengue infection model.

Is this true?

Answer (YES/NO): NO